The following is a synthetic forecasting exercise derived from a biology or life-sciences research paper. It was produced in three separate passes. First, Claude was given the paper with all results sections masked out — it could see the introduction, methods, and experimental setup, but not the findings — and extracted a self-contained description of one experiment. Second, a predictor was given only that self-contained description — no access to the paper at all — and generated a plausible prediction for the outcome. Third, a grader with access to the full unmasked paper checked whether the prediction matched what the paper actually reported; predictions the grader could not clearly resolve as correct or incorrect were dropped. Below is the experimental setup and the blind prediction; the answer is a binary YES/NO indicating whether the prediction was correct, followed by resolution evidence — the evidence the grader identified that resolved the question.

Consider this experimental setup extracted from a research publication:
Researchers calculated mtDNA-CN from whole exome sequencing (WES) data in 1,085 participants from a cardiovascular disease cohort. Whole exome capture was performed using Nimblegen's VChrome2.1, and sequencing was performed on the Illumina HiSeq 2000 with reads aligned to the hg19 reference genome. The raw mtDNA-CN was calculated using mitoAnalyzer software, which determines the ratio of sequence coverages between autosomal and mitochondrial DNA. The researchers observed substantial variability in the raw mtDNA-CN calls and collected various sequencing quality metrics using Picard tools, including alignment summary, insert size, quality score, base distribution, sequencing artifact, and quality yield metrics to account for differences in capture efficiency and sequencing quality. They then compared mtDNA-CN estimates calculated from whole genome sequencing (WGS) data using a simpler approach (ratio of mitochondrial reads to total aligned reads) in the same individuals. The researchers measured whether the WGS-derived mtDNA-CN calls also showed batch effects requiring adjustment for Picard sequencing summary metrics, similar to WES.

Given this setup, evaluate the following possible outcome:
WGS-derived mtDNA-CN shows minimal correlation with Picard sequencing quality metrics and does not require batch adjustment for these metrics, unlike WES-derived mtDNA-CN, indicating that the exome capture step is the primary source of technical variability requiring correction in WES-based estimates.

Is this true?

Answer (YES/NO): YES